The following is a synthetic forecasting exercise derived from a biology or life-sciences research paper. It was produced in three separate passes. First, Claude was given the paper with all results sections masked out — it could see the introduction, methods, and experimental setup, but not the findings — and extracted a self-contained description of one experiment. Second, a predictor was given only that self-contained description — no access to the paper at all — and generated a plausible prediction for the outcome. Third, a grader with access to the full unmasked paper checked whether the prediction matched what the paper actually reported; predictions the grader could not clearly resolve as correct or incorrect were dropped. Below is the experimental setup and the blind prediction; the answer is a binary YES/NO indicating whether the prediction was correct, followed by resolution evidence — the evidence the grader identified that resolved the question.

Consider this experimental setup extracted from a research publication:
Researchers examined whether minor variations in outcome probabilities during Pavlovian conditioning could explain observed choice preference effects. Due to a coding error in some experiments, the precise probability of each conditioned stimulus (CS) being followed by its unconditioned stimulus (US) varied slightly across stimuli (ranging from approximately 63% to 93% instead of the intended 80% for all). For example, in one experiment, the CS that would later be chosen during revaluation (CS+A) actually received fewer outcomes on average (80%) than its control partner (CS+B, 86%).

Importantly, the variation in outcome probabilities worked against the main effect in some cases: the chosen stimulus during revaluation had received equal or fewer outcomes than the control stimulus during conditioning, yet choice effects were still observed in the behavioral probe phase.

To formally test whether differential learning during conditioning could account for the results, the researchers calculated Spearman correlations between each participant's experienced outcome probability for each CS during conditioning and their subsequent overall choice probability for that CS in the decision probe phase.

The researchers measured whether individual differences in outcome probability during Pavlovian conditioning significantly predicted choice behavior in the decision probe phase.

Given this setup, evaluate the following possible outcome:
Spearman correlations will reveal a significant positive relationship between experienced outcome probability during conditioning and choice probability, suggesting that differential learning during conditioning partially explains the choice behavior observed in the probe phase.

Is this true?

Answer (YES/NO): NO